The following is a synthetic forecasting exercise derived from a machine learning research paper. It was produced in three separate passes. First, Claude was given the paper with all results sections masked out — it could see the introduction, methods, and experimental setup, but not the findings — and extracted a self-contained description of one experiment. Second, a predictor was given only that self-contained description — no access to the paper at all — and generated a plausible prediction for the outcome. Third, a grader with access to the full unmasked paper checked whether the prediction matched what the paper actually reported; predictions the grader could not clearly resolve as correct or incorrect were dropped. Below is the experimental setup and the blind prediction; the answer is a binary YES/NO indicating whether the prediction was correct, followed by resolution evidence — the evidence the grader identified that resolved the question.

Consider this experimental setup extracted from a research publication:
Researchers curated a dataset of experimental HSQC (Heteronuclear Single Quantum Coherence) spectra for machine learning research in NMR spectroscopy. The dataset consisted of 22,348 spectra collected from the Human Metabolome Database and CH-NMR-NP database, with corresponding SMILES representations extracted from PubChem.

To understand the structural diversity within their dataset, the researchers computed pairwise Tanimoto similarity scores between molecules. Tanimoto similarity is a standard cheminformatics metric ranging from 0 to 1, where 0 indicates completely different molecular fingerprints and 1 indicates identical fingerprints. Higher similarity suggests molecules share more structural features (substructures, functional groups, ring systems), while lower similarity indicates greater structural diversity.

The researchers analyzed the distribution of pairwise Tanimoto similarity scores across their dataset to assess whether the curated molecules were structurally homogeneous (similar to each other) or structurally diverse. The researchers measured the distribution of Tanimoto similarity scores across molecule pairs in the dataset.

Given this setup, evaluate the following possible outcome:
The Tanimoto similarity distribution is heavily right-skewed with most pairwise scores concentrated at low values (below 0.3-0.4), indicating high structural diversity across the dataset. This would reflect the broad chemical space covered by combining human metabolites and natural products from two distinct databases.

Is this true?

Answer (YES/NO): YES